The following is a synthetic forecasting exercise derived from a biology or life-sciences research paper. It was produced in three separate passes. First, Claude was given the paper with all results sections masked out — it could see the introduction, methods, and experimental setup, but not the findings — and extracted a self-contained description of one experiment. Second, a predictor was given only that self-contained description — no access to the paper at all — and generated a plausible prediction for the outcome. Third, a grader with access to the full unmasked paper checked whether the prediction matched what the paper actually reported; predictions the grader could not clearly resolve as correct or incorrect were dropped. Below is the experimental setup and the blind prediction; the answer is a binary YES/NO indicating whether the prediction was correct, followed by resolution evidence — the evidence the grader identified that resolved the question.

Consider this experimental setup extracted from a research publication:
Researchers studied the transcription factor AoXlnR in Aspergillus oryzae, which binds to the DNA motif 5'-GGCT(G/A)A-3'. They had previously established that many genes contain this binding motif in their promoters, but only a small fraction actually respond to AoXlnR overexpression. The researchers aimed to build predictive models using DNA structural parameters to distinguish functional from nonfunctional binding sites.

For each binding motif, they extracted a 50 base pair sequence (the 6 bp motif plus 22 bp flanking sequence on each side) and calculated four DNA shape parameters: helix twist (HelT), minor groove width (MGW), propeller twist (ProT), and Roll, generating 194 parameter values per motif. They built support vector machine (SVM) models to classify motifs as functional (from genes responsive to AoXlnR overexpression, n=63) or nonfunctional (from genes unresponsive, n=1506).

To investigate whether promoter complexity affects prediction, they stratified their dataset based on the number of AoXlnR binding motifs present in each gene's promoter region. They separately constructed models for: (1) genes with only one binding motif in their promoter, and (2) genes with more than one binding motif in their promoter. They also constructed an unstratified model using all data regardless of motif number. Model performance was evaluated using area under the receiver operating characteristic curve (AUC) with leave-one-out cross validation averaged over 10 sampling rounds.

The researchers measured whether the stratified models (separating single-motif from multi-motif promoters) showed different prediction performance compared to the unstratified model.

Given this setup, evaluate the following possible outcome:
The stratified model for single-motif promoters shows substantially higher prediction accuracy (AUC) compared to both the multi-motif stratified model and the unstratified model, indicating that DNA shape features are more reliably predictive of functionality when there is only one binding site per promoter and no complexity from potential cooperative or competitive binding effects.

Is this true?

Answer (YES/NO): NO